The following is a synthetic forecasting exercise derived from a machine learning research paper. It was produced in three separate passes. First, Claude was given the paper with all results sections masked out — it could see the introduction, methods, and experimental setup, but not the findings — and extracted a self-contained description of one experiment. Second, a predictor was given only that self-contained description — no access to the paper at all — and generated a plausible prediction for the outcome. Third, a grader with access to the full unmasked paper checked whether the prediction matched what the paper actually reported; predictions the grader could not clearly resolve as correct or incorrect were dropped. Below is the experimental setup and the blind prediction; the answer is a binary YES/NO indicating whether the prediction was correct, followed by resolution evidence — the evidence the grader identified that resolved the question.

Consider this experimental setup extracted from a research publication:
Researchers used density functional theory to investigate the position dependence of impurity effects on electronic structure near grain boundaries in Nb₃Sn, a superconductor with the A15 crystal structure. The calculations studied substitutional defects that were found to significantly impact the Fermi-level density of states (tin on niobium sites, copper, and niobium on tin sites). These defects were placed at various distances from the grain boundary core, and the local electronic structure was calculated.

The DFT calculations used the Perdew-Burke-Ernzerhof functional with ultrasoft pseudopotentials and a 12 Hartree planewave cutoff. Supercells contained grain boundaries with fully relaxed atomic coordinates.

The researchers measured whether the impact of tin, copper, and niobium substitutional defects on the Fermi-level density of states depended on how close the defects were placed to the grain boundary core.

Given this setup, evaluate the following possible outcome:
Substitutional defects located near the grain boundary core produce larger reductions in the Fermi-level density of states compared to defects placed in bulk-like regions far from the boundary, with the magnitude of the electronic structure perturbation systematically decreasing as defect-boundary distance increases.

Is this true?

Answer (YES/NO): NO